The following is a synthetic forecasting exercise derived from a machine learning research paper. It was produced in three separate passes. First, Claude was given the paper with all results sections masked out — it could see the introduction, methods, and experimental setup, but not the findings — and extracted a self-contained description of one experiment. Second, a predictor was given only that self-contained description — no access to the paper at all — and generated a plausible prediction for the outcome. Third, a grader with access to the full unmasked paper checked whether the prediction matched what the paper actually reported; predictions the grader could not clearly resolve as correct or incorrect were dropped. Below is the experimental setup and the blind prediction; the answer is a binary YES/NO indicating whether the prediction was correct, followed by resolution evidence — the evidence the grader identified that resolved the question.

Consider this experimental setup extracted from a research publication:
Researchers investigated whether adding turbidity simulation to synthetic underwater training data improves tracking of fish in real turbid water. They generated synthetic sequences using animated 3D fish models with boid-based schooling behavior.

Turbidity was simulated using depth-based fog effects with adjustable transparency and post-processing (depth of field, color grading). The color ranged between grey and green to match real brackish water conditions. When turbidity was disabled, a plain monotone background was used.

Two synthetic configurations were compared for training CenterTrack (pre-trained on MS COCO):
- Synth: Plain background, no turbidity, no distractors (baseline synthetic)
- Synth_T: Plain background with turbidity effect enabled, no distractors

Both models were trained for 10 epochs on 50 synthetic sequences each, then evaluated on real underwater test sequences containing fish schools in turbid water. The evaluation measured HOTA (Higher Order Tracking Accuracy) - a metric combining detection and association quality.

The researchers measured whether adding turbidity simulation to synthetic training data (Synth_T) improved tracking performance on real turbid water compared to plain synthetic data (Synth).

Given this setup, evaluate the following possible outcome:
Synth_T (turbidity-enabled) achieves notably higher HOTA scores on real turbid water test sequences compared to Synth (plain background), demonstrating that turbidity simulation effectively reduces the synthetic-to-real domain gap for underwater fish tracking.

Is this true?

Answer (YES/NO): NO